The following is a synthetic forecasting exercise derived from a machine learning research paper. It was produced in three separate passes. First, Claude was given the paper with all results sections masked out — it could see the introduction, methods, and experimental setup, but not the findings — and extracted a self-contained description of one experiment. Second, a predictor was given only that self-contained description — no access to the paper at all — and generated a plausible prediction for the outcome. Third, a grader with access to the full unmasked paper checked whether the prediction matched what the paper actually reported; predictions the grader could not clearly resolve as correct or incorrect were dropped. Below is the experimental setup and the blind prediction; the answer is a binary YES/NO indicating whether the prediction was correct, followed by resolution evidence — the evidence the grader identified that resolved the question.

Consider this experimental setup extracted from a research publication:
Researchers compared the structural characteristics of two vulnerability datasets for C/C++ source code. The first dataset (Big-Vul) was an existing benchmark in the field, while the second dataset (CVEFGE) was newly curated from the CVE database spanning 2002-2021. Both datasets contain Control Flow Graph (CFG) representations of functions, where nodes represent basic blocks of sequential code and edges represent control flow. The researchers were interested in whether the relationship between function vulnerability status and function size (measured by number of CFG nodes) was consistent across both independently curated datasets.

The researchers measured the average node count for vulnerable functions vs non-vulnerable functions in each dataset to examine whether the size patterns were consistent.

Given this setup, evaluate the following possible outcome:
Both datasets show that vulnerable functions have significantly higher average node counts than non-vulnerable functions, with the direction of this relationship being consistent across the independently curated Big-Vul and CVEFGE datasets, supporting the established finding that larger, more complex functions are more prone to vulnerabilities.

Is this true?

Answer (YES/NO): NO